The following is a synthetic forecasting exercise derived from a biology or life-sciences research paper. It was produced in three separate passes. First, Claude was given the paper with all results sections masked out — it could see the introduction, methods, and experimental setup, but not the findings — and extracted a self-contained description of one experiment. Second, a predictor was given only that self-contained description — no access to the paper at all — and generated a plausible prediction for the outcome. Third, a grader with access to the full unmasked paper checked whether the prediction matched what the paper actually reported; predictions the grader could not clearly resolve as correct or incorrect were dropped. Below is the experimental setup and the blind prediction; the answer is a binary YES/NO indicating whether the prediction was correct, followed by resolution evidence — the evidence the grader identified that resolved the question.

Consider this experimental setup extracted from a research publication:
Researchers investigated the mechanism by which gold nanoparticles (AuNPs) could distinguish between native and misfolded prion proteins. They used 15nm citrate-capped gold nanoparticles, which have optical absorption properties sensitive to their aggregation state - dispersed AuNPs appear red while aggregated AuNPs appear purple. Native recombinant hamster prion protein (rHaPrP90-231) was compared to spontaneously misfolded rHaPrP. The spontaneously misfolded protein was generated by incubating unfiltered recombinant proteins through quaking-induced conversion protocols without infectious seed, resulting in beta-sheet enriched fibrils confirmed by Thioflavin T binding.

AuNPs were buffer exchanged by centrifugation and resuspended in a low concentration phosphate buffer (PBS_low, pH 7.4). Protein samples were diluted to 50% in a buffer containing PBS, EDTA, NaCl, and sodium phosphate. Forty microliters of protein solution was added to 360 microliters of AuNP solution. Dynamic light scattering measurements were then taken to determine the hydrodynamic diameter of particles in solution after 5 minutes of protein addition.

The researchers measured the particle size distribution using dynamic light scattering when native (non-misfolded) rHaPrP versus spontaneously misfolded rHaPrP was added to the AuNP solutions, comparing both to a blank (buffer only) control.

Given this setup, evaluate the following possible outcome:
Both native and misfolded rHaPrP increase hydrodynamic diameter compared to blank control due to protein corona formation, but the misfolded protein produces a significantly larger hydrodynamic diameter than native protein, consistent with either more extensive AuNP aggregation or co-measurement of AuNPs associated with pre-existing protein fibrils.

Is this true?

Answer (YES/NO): NO